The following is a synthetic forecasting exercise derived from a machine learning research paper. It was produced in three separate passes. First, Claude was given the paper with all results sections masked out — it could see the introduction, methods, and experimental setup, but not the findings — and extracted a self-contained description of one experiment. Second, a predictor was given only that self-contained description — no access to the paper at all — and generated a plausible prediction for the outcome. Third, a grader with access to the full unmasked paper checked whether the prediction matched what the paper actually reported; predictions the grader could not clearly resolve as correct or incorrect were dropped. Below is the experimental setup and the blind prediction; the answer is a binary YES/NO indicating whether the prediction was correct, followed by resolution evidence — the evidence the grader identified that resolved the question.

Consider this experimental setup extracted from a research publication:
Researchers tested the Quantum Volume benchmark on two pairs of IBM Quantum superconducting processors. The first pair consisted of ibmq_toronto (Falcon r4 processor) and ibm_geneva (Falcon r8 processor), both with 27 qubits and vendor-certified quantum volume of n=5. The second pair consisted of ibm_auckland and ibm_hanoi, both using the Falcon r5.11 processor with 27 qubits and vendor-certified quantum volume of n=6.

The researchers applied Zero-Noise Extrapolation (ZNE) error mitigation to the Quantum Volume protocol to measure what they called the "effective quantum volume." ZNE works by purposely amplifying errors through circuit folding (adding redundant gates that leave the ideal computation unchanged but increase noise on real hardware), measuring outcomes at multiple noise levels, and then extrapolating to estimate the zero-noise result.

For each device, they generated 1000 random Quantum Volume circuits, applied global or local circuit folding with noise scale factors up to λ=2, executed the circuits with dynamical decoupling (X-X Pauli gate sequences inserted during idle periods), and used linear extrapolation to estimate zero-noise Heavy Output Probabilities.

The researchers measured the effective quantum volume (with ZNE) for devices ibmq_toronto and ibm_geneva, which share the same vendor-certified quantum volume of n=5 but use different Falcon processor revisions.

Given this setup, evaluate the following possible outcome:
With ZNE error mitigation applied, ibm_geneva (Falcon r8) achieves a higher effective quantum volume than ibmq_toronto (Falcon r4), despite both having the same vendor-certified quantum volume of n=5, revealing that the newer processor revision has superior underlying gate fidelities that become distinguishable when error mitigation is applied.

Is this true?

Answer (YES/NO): NO